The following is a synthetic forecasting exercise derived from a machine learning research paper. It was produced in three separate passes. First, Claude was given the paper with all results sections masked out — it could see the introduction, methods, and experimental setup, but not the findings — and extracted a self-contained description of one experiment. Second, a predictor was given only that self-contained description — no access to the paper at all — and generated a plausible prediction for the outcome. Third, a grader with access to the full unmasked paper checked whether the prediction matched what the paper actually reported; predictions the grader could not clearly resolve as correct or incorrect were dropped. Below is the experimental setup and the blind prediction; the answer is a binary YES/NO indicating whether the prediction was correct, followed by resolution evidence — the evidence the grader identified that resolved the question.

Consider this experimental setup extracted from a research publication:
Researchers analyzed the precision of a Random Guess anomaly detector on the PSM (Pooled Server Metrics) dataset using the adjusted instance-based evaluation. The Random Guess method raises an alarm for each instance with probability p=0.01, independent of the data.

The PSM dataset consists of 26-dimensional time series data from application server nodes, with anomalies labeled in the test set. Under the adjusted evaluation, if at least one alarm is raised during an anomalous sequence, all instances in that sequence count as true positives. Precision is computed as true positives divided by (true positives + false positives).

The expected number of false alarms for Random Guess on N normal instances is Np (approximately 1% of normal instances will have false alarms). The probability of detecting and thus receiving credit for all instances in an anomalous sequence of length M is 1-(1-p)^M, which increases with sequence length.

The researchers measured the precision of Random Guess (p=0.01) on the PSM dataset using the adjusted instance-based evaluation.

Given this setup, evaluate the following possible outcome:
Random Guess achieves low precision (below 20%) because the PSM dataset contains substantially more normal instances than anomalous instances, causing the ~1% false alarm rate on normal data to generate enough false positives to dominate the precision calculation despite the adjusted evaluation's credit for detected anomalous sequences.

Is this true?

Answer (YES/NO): NO